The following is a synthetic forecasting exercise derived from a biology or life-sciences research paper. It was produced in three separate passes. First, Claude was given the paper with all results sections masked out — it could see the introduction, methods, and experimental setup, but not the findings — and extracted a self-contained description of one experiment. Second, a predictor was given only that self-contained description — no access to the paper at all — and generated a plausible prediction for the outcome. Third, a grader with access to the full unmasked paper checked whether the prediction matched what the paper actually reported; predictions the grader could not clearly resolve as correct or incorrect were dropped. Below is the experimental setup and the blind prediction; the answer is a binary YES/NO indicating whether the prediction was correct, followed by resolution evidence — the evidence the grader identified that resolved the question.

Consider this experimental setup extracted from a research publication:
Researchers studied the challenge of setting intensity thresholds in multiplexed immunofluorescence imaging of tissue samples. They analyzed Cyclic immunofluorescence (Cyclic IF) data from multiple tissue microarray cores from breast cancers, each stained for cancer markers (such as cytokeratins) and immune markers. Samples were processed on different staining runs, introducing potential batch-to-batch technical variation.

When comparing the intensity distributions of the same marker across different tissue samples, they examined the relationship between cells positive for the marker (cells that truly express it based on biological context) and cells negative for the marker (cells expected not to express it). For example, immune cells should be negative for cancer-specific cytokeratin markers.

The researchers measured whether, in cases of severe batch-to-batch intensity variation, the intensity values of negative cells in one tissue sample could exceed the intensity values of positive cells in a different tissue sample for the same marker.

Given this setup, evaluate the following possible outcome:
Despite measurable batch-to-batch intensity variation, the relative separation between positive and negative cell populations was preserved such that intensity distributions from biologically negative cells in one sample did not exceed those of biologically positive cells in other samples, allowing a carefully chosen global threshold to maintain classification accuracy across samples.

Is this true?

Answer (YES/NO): NO